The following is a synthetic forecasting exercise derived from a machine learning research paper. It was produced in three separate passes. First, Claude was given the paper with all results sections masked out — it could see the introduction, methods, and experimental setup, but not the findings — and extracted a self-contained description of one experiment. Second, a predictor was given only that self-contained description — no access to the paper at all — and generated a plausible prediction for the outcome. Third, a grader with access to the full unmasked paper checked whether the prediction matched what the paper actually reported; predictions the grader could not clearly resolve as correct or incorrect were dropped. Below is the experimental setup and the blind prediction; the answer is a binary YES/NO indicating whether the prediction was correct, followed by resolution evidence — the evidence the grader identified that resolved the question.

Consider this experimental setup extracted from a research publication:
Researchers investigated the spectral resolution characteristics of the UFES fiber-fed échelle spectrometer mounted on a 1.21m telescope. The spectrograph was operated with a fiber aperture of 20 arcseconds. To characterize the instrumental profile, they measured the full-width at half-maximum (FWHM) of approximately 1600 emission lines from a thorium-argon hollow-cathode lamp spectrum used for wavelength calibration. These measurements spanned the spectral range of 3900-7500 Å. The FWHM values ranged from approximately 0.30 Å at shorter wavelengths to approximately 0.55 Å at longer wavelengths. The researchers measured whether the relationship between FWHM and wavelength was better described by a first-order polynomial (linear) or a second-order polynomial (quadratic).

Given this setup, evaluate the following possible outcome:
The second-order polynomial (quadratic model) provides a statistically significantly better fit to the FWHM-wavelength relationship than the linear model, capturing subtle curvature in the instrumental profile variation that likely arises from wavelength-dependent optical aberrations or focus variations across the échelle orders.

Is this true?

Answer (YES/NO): NO